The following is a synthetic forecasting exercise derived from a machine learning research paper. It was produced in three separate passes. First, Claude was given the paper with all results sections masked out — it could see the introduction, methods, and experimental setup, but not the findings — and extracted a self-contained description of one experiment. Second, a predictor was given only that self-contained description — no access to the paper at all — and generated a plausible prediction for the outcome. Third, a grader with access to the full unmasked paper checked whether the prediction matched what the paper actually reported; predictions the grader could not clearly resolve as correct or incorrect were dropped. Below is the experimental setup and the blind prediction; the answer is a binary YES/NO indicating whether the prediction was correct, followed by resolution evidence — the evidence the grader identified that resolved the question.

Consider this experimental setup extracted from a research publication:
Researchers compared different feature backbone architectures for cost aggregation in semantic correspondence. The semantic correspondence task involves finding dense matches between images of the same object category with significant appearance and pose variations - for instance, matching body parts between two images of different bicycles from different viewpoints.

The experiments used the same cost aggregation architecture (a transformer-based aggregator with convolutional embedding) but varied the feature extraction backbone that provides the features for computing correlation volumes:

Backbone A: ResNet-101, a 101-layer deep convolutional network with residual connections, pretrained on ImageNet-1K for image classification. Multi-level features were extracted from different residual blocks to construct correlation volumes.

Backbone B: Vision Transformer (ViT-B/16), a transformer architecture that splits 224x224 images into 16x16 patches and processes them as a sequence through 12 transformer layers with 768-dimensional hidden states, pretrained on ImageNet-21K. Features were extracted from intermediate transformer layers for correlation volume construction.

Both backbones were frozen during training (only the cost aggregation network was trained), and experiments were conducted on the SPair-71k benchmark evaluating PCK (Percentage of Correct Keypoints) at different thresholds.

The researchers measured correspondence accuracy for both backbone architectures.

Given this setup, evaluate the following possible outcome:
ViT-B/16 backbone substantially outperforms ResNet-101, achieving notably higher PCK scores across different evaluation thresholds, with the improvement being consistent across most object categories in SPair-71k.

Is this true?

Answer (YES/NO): NO